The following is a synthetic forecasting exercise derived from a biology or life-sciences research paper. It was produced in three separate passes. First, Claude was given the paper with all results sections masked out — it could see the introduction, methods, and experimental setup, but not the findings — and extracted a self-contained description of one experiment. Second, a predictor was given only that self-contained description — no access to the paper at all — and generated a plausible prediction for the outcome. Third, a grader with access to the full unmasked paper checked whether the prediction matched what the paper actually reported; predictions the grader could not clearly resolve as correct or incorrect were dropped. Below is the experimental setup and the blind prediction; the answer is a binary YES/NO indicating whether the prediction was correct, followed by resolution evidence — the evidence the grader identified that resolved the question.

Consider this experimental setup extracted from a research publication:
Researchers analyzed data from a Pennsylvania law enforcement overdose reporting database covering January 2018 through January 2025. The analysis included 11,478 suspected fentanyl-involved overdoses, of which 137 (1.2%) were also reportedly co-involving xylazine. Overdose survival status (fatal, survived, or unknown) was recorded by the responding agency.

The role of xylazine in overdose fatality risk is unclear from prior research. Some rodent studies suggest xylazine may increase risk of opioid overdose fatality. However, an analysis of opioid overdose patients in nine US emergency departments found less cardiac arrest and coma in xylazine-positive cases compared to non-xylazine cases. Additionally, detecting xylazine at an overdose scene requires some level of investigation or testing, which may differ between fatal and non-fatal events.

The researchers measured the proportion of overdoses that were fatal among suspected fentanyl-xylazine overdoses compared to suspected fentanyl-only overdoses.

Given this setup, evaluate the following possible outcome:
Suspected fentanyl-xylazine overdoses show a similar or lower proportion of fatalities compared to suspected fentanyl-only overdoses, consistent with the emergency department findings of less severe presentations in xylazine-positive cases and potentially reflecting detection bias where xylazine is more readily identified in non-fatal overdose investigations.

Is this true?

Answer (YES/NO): NO